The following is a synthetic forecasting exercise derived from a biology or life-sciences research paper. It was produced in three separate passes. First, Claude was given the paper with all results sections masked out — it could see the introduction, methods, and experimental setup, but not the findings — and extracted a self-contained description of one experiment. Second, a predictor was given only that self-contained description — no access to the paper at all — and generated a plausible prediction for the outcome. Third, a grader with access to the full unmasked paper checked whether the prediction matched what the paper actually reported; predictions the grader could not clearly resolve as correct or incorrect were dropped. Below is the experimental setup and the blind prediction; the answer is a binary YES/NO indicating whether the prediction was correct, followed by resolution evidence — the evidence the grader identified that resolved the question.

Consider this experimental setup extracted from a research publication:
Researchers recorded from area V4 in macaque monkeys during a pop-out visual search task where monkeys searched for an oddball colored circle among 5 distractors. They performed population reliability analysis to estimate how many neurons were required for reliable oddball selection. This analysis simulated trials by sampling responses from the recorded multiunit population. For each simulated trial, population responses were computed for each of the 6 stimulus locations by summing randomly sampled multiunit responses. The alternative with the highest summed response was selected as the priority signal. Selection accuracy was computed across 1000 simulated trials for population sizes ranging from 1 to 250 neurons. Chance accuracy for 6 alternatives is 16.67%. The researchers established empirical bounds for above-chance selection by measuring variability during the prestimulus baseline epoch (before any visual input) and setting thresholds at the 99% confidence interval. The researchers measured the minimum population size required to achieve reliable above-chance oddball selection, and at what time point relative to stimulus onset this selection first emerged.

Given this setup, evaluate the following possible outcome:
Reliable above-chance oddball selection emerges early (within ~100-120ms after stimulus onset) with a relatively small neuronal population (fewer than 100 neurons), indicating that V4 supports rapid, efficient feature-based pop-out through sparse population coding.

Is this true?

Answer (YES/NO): NO